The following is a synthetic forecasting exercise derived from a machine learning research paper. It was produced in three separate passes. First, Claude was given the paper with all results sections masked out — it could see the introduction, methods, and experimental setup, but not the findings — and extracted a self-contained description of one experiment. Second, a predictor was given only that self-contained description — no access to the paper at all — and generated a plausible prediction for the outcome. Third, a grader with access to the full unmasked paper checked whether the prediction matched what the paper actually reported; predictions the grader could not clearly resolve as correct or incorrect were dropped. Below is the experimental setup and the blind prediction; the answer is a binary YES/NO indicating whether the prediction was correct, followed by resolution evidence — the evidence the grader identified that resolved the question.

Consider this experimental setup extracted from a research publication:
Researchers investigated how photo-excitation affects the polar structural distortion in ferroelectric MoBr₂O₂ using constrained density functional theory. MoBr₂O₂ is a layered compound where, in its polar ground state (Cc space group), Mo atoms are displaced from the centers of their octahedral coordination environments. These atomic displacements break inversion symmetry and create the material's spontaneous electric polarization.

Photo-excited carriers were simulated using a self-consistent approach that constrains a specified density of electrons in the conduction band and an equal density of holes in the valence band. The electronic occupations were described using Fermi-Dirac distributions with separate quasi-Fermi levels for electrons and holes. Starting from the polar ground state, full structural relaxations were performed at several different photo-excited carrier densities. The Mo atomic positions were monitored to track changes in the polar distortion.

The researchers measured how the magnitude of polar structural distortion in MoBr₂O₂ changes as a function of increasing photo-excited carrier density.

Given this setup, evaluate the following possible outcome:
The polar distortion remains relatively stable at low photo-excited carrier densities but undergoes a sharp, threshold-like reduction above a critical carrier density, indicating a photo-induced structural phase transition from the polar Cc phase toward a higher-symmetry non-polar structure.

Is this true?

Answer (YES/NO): NO